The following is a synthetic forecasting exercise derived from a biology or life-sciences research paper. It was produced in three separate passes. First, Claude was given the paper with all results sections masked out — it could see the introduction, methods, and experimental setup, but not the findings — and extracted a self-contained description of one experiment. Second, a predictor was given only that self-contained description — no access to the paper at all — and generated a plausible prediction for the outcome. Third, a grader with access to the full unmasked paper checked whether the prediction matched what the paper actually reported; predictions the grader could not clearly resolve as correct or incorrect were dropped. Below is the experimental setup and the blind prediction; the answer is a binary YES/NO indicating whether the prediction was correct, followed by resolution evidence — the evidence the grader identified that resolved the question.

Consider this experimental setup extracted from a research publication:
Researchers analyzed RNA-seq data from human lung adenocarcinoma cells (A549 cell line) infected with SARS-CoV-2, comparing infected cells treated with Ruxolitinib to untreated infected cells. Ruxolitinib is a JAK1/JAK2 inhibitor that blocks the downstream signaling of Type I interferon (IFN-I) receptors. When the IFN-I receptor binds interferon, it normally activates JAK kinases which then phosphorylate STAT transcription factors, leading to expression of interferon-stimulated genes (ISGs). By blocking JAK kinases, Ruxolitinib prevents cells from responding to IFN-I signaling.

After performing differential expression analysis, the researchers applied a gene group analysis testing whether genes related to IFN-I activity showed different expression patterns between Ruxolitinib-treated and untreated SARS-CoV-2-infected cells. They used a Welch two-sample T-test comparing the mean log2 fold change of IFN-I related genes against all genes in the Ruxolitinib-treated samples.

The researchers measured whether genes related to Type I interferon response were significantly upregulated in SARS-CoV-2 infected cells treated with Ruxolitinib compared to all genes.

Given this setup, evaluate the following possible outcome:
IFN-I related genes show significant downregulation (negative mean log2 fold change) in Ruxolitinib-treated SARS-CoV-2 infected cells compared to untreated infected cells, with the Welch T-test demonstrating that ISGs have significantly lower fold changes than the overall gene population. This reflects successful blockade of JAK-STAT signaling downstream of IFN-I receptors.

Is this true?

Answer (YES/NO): NO